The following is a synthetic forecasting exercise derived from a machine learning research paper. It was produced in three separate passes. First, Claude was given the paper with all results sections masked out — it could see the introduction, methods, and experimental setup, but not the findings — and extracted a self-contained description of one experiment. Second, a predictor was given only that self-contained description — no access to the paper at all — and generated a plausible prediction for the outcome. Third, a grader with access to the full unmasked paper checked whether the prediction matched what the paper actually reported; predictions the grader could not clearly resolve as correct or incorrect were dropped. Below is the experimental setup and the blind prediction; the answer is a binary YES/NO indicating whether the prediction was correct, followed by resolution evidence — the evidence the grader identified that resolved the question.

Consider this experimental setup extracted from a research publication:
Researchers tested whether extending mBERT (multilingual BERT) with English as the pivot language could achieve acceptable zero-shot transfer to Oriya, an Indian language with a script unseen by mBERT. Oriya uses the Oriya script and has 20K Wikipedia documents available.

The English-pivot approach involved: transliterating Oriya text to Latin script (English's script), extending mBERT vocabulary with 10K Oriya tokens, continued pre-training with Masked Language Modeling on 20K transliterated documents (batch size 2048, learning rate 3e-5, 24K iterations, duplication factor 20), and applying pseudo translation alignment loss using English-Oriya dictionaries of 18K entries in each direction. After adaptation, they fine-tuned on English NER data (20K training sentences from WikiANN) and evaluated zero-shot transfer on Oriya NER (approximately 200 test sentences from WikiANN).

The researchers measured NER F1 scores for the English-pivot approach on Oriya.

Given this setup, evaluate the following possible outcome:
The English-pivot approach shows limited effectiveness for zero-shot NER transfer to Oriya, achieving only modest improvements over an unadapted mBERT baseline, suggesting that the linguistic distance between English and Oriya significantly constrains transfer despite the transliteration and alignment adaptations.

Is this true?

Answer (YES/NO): YES